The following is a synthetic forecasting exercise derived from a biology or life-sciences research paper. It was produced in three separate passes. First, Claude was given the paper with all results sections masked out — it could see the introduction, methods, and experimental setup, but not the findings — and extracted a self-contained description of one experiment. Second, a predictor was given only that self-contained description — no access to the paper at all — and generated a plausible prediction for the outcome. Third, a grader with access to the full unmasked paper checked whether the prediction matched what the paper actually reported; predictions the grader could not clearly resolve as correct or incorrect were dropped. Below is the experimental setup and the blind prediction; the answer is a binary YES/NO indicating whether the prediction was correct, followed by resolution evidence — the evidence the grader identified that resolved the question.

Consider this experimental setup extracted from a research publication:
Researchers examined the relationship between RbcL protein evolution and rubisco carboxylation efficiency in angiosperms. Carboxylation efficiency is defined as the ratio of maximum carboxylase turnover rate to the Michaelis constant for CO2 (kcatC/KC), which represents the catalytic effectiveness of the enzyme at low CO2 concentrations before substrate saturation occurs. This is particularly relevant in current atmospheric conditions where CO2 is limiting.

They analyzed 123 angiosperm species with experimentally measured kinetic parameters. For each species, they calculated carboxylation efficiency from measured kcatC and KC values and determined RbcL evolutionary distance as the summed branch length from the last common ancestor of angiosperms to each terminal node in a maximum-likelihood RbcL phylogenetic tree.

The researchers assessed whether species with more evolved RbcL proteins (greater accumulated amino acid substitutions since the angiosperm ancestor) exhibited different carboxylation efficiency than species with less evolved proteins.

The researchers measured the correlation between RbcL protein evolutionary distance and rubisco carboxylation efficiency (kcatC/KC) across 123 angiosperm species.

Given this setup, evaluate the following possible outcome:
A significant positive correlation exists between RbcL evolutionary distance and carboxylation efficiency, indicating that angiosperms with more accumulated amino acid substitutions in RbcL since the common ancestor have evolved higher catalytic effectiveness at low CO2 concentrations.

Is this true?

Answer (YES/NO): YES